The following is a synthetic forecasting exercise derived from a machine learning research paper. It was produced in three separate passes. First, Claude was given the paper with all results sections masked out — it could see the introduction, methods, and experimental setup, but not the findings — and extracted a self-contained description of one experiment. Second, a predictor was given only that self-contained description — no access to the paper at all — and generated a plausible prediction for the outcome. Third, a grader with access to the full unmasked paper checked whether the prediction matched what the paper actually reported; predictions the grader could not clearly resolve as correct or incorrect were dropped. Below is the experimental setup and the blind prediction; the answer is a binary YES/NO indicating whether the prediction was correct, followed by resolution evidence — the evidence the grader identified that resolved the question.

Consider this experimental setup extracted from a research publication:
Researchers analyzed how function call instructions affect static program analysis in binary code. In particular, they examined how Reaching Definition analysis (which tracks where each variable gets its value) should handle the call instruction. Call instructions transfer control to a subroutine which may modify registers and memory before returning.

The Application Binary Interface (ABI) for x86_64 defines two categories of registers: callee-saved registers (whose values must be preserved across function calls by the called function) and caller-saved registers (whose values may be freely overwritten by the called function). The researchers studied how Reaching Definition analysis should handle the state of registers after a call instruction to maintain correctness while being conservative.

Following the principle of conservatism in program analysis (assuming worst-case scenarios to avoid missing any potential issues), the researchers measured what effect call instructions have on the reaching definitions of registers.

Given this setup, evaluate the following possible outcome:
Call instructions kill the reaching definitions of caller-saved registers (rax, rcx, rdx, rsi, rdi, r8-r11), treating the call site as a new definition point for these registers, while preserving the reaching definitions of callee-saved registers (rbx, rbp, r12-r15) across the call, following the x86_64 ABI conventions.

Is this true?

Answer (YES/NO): YES